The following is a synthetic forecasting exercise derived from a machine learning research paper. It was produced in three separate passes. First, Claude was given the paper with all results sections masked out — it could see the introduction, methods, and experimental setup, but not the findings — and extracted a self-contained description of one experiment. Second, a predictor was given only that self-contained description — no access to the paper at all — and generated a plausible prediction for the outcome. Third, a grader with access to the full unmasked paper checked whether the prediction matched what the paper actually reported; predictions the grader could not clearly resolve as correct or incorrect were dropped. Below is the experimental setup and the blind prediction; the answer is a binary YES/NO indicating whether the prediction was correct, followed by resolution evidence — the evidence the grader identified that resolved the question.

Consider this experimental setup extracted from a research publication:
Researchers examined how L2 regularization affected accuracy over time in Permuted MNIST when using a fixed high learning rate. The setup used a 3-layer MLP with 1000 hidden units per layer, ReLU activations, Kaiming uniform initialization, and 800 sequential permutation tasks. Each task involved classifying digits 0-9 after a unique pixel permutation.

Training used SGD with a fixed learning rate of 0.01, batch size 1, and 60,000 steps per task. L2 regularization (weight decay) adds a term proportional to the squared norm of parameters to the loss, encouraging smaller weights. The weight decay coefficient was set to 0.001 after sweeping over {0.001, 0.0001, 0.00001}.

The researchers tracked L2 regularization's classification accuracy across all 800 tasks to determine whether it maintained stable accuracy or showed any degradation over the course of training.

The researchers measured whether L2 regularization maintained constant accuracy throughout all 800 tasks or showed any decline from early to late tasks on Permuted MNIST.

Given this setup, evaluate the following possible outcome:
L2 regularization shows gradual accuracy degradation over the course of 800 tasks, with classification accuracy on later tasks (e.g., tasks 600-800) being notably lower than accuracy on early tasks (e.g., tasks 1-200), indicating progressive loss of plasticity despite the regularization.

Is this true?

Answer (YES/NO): NO